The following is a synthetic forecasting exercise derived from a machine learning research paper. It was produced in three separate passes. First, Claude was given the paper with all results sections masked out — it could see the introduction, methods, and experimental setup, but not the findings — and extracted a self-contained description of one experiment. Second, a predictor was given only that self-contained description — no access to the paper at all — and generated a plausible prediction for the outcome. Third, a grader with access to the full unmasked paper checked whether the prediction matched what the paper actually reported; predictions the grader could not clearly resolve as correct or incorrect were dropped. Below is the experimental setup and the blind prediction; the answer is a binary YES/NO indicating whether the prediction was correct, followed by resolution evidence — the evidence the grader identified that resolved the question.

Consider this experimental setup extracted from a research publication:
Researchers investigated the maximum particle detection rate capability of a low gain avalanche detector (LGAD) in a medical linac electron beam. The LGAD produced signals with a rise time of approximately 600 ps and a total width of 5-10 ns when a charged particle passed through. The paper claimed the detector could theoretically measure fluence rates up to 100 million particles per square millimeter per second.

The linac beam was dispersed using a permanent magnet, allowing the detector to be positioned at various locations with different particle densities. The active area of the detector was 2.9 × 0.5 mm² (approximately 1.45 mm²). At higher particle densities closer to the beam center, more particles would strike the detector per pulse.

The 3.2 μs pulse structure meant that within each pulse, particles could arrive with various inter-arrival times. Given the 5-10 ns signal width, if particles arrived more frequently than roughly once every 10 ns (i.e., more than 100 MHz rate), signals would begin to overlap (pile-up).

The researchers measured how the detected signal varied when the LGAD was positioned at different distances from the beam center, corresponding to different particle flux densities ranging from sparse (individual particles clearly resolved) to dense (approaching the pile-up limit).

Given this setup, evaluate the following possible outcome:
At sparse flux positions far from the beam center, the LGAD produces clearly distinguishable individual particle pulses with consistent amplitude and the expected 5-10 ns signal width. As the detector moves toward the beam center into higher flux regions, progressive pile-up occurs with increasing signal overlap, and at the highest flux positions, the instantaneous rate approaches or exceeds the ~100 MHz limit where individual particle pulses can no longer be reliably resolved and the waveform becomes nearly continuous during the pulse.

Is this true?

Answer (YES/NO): NO